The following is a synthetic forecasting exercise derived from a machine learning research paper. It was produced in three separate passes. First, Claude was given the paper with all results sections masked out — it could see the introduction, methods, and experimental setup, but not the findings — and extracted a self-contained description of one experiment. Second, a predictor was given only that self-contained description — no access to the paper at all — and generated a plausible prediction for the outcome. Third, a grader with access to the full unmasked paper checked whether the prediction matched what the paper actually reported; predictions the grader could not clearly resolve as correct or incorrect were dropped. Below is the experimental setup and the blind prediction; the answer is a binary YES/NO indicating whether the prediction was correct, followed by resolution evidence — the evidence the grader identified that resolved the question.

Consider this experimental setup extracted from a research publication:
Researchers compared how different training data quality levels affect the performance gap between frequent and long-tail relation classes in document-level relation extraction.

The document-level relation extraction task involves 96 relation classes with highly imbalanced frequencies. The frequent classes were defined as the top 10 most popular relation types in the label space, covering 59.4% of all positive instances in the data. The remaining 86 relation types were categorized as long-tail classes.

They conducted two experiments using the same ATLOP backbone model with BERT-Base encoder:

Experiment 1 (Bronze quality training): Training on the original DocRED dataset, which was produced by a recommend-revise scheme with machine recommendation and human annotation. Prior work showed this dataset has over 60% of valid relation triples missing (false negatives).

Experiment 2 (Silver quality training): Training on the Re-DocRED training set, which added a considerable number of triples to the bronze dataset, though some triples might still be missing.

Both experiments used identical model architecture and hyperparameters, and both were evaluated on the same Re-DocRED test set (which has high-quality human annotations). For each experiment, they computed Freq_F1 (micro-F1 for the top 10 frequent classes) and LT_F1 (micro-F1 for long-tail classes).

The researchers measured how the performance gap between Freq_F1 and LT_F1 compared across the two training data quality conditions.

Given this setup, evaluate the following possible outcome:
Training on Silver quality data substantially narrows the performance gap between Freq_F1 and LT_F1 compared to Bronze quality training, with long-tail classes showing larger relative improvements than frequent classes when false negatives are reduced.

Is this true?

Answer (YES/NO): NO